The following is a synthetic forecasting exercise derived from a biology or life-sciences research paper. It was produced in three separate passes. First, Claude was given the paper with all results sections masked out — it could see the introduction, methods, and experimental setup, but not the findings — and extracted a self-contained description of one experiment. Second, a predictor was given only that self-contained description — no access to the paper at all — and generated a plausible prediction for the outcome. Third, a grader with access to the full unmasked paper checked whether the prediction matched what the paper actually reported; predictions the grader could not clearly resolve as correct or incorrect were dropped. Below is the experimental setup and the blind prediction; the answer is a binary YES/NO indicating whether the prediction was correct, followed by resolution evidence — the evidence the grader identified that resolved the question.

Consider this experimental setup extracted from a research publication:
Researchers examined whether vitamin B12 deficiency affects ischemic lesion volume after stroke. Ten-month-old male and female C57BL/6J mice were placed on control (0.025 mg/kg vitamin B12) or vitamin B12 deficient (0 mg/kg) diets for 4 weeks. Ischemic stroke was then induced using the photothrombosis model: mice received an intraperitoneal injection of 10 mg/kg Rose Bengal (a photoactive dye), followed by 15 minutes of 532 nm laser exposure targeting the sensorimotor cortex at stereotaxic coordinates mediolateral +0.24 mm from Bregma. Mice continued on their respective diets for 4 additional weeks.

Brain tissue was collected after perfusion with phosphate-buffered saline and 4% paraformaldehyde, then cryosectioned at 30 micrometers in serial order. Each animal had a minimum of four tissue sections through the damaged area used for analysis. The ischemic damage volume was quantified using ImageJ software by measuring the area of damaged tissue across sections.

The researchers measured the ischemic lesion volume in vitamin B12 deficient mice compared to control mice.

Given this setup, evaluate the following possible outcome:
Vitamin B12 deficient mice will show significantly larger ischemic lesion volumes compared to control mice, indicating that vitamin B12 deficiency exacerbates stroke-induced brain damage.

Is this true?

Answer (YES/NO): NO